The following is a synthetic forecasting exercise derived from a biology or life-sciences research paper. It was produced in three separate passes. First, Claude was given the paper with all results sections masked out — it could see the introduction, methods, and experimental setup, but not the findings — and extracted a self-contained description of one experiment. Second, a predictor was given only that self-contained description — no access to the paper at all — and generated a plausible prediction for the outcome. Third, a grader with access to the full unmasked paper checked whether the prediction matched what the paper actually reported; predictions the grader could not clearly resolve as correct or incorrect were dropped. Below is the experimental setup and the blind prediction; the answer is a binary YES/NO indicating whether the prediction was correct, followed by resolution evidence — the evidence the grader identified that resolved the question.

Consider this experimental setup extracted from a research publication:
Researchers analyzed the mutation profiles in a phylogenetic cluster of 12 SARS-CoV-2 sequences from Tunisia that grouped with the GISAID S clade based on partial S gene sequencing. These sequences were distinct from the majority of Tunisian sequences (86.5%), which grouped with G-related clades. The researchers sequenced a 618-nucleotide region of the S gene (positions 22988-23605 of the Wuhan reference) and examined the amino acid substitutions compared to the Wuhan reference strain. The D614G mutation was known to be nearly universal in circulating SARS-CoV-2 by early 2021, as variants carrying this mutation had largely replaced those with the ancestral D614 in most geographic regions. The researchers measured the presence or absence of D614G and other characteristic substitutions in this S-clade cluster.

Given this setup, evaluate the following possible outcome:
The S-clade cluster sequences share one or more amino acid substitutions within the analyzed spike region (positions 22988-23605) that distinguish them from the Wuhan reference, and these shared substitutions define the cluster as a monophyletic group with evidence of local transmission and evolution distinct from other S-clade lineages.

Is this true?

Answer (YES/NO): NO